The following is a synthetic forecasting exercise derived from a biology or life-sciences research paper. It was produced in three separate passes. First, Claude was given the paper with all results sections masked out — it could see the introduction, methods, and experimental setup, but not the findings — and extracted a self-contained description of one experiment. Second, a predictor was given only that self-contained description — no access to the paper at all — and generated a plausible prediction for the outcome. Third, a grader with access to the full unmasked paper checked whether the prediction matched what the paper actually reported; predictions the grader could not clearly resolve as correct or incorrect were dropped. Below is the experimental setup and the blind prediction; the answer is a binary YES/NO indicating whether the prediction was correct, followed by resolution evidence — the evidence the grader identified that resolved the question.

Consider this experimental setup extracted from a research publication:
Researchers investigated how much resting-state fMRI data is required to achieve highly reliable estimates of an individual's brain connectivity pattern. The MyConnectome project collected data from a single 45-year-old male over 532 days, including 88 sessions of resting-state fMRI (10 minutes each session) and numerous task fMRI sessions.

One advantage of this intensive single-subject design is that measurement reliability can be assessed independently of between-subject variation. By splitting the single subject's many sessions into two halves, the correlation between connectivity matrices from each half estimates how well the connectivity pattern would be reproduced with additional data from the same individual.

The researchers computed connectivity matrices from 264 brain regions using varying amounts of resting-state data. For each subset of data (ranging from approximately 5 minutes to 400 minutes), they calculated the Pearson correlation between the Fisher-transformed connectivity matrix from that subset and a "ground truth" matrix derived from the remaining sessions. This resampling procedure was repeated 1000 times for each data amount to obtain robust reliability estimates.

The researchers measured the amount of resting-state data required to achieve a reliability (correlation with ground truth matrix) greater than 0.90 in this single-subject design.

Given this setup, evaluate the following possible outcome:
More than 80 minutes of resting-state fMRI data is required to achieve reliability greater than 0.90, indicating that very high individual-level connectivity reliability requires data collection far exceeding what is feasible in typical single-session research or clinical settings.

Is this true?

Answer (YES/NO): NO